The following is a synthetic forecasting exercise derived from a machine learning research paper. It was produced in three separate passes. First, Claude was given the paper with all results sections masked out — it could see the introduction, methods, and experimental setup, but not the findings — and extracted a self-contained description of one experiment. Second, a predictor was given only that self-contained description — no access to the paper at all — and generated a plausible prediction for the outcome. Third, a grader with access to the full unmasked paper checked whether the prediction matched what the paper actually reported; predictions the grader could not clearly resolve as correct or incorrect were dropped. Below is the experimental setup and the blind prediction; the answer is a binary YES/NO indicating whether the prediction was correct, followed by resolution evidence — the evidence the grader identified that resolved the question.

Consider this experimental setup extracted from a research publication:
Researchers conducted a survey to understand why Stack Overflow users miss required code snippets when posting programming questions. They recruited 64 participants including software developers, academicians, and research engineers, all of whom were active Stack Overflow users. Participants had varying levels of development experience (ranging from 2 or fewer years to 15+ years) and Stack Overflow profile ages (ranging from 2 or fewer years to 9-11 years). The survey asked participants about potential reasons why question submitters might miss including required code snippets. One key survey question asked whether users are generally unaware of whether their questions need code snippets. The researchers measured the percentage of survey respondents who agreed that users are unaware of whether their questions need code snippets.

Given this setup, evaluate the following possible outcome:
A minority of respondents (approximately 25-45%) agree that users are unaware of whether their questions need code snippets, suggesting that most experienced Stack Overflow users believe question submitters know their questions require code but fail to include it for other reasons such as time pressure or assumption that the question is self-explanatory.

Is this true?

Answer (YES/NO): NO